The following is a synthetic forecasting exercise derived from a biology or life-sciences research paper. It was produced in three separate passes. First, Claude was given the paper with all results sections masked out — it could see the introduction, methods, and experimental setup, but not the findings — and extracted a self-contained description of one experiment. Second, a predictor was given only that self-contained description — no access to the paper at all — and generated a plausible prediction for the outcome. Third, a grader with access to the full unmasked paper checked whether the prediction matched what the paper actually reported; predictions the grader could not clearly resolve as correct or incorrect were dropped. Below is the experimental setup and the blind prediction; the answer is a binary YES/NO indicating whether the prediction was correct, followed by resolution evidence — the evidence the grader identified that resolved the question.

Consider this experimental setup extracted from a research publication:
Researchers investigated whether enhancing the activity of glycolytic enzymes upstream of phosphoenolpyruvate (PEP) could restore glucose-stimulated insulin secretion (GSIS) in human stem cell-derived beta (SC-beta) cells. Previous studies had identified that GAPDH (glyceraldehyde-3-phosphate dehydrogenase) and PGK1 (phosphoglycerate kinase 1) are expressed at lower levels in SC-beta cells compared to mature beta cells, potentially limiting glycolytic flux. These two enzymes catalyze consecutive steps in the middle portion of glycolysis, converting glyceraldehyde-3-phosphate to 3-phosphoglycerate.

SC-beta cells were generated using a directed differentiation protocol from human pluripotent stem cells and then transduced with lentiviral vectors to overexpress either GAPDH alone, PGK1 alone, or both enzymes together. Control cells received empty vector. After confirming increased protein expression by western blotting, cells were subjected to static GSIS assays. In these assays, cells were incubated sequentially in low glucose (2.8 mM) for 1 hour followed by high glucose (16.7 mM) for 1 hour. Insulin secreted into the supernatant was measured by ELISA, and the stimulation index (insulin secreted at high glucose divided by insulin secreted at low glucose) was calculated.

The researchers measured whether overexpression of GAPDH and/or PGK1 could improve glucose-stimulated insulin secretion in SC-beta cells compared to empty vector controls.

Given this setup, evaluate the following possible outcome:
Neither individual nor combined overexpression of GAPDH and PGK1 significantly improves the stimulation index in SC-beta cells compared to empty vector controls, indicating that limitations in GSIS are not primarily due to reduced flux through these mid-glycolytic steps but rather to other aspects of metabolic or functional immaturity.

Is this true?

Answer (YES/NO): YES